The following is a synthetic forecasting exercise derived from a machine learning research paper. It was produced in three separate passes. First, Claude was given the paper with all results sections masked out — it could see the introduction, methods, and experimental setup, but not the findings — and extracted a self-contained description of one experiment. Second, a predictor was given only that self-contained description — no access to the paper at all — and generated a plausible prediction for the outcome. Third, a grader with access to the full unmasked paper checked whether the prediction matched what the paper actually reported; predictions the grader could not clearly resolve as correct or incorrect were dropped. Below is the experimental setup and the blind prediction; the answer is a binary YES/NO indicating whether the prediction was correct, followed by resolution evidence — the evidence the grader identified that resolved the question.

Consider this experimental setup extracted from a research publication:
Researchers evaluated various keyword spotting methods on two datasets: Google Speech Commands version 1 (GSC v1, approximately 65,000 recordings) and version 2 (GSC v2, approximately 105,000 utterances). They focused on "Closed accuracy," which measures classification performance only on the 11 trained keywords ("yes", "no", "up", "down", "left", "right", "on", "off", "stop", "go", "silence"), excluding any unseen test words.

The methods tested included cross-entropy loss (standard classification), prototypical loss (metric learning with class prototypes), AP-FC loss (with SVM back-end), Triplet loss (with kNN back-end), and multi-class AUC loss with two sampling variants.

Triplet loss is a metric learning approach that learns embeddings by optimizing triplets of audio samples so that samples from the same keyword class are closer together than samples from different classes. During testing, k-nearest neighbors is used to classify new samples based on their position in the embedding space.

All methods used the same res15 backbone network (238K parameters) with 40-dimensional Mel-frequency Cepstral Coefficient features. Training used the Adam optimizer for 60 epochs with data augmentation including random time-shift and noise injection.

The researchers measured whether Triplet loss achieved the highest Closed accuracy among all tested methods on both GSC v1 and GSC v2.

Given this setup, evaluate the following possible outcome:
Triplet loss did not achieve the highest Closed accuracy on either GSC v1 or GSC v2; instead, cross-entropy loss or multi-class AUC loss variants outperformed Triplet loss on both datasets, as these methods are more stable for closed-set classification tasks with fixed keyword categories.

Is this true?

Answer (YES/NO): NO